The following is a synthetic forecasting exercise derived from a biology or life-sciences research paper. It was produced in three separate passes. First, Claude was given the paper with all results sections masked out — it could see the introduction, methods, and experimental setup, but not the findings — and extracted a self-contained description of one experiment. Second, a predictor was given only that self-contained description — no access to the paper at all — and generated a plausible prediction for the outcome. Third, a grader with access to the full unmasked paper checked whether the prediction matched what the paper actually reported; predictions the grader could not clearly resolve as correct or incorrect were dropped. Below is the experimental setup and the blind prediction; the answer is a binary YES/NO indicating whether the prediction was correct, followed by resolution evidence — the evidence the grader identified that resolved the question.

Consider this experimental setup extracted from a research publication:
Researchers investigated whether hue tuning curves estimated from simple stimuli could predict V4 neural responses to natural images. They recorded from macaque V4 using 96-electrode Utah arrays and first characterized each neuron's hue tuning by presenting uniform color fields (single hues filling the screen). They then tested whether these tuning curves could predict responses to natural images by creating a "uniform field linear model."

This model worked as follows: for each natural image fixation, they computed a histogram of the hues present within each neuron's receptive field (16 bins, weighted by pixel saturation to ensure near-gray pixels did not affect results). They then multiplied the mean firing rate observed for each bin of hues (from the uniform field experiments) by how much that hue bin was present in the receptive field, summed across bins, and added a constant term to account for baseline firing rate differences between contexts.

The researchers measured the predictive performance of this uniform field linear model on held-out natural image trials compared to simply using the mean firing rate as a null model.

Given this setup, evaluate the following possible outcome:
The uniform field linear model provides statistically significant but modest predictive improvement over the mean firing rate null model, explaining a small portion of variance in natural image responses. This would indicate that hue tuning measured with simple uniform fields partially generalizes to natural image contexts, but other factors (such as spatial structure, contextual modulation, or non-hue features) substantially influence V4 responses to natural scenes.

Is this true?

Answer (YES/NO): NO